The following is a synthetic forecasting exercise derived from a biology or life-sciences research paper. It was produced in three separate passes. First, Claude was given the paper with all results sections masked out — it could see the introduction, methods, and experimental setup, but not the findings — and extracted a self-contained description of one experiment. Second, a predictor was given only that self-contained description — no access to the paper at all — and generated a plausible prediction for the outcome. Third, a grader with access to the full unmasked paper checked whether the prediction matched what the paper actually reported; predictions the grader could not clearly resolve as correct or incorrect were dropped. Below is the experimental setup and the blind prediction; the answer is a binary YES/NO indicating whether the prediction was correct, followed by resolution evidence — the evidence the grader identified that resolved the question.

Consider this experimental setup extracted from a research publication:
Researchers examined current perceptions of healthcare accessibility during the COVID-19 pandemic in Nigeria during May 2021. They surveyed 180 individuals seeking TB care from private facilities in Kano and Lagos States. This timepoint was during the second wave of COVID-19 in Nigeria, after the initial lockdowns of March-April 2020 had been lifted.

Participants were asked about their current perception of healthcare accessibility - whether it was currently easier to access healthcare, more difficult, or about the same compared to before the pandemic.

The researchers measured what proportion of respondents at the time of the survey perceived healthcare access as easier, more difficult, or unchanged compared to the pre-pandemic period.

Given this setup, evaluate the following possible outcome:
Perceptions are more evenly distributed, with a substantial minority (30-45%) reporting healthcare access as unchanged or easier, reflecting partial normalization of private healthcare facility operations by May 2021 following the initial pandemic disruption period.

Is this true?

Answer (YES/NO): NO